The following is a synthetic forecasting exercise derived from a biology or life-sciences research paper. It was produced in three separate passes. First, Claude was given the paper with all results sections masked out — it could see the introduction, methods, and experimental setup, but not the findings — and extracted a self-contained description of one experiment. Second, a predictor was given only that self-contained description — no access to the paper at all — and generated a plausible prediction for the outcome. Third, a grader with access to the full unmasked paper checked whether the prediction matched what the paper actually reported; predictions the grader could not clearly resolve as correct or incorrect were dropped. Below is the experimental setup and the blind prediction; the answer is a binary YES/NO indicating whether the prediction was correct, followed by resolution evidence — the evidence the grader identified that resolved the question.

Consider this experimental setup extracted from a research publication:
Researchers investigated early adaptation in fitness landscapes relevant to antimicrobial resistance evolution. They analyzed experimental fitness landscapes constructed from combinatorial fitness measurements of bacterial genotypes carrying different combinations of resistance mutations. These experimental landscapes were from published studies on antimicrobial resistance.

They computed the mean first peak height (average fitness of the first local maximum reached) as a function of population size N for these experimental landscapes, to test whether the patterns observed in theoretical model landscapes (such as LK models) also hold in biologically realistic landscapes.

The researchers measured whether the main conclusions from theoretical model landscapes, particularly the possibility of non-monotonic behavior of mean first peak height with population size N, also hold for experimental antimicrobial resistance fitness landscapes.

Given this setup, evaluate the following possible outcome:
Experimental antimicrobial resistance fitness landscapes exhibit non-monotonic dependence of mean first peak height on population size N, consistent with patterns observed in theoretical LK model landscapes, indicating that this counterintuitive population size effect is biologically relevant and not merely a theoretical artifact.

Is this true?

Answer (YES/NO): YES